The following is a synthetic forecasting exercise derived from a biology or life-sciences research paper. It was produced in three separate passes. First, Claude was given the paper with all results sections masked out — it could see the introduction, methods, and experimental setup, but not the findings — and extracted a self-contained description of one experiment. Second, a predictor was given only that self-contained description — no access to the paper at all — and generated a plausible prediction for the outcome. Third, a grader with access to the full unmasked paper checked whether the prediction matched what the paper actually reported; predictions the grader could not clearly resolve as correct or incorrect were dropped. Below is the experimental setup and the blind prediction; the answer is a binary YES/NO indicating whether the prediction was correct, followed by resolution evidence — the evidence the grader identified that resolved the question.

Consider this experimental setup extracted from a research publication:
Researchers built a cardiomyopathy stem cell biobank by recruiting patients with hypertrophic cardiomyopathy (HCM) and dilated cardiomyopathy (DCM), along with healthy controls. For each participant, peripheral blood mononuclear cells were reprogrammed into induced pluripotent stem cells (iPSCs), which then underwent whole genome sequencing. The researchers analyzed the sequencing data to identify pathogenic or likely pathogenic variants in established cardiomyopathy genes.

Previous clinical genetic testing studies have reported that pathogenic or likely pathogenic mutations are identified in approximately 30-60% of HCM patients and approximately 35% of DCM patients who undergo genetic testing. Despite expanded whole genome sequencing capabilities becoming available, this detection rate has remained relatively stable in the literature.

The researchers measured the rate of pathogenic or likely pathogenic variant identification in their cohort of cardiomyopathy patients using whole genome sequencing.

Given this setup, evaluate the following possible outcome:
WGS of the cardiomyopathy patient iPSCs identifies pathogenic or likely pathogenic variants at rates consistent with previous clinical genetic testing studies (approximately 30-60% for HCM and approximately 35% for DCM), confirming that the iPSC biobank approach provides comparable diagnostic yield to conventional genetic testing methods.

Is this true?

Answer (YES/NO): NO